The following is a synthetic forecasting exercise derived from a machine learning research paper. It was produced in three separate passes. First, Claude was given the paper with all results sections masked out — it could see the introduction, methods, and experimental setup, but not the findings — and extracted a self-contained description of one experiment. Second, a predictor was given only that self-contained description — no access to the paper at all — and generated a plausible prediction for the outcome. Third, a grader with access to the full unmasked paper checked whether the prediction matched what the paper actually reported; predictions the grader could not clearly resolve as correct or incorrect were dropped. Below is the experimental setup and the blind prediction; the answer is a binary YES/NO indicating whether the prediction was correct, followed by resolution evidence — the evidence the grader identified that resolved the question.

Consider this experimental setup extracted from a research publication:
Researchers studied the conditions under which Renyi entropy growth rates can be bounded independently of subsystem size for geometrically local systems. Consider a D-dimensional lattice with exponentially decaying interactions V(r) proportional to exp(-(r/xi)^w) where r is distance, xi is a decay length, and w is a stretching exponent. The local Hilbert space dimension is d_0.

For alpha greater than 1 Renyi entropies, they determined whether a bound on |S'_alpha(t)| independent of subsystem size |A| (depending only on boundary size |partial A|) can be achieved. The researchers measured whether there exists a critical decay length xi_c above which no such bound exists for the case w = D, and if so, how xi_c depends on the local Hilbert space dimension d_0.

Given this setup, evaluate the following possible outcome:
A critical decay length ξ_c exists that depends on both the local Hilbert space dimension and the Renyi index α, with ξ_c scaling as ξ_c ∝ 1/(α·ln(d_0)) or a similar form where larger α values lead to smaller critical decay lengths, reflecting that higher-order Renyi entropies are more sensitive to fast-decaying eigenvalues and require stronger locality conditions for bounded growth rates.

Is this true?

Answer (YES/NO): NO